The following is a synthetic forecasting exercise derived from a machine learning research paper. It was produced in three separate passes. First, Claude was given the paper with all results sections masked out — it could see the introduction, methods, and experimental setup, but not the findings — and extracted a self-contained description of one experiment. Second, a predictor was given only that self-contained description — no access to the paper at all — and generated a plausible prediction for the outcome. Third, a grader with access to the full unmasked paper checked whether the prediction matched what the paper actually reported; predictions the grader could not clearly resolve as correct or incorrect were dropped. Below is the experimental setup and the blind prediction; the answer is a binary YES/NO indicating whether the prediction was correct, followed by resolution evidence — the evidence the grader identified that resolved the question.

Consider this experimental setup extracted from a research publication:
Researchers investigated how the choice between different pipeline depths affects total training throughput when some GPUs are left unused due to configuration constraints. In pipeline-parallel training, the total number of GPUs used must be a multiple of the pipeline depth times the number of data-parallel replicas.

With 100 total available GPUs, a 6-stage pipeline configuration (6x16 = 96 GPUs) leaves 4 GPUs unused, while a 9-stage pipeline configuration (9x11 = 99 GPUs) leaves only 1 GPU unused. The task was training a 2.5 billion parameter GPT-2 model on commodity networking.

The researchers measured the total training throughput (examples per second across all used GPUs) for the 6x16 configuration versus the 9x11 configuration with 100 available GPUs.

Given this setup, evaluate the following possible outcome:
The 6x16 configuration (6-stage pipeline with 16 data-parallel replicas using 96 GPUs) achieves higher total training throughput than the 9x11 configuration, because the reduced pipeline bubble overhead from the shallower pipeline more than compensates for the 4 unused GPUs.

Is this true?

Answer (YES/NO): NO